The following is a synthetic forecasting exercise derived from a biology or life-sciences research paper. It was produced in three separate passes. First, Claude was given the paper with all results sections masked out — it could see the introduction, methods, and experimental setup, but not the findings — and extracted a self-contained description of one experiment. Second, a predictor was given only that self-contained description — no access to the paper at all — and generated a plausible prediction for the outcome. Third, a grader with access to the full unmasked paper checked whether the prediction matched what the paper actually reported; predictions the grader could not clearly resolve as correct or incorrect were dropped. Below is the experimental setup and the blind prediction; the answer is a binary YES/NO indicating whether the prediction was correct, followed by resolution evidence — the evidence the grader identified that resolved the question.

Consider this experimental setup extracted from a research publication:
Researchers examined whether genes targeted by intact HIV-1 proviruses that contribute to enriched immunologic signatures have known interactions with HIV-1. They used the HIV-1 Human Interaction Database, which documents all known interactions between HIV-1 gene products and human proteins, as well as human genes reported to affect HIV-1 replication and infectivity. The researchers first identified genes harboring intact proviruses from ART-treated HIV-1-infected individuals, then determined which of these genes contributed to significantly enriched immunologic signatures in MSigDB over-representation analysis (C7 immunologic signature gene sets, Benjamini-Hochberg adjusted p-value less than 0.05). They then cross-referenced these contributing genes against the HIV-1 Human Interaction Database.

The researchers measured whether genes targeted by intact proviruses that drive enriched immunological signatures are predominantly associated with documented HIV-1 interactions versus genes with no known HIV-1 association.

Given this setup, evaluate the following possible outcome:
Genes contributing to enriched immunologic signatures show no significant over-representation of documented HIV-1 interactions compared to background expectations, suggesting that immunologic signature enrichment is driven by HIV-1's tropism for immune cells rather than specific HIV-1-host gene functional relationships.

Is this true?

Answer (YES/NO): NO